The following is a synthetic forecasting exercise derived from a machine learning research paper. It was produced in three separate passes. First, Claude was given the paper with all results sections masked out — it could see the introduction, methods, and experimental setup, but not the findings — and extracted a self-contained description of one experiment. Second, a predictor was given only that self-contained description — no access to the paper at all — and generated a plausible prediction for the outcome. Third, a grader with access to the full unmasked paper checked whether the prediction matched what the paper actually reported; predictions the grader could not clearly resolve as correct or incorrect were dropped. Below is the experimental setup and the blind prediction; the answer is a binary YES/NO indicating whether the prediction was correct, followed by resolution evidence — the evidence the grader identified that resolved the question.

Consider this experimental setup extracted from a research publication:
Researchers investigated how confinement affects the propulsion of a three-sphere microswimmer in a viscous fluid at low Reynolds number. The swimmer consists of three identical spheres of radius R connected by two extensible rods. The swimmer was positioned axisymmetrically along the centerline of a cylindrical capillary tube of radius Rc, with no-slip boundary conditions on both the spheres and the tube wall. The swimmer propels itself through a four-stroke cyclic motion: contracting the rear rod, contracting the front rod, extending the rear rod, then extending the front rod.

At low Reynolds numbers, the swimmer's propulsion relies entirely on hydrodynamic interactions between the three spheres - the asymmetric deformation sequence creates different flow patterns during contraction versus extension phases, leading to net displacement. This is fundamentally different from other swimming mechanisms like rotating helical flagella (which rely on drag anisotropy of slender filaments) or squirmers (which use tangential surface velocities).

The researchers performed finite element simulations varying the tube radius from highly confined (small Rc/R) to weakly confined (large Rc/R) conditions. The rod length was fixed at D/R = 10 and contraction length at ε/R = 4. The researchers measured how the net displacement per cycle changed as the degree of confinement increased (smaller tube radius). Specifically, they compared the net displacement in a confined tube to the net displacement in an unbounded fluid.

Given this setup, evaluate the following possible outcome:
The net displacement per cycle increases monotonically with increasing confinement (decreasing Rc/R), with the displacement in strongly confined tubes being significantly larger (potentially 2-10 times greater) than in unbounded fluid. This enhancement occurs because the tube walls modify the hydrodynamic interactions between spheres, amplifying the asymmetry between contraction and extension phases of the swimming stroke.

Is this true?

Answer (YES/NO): NO